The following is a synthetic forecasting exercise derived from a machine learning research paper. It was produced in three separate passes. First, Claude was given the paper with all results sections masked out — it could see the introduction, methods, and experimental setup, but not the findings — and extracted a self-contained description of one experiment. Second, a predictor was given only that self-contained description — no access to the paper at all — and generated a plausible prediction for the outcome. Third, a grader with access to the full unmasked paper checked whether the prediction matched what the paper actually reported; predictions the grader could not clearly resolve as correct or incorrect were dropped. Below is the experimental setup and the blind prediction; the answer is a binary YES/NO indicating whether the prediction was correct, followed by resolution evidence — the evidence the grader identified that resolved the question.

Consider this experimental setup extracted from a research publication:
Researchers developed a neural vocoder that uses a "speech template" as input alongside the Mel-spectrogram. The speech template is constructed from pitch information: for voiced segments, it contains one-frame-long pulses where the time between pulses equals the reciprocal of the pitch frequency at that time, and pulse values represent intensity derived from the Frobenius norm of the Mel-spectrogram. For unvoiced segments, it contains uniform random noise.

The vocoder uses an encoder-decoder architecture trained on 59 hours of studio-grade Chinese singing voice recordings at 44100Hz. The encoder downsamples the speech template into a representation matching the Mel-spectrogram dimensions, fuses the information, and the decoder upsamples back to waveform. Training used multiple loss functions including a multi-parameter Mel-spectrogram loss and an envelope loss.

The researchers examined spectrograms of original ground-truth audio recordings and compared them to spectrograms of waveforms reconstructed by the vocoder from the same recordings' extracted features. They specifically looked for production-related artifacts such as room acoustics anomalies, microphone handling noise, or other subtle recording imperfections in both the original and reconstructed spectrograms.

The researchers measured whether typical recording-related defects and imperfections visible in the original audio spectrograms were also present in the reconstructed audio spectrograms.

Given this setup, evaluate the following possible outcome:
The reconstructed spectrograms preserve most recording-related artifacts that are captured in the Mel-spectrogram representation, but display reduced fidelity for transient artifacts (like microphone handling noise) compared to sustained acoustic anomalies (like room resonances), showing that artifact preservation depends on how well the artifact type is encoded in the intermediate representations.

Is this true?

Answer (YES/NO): NO